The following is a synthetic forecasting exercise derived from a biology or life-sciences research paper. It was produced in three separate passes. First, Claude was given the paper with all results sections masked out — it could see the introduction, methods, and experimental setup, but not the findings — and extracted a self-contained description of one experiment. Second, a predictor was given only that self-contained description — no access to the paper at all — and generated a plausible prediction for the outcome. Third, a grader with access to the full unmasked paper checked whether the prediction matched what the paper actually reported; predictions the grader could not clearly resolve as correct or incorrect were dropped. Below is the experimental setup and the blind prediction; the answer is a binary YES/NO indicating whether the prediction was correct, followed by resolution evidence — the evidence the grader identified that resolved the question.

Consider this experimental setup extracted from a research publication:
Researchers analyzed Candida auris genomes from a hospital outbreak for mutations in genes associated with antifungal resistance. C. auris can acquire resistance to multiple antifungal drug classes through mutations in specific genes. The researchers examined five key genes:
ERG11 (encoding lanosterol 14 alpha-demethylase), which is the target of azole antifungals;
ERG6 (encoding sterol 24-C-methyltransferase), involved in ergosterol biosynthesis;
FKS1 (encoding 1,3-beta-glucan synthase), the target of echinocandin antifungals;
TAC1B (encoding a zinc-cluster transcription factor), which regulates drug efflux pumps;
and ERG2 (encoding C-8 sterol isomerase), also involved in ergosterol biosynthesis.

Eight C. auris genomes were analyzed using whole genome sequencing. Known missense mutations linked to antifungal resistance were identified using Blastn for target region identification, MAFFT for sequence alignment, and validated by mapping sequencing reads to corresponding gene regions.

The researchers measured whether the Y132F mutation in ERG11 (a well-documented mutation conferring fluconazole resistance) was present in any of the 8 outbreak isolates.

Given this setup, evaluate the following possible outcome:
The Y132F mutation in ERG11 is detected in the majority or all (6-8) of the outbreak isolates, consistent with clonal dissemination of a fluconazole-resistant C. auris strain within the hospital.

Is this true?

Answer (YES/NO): NO